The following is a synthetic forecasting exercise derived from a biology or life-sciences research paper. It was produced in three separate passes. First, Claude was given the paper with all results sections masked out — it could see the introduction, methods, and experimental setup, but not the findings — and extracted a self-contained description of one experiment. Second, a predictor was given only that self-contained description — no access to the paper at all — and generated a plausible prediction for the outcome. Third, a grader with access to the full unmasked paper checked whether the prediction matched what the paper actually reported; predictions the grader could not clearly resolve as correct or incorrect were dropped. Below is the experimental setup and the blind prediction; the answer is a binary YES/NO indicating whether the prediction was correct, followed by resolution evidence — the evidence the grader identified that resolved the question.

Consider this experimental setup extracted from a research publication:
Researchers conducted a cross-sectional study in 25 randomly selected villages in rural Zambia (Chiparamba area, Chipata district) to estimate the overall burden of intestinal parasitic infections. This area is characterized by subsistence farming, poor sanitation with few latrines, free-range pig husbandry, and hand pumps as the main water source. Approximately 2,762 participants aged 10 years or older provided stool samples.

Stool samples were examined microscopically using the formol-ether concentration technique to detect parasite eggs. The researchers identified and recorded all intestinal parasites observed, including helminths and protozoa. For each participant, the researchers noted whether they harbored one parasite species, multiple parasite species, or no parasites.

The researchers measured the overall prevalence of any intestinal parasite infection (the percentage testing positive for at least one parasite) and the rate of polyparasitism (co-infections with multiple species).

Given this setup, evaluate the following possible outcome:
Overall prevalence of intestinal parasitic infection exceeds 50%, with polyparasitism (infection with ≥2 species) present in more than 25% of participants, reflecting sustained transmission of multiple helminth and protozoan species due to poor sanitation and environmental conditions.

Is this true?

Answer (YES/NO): NO